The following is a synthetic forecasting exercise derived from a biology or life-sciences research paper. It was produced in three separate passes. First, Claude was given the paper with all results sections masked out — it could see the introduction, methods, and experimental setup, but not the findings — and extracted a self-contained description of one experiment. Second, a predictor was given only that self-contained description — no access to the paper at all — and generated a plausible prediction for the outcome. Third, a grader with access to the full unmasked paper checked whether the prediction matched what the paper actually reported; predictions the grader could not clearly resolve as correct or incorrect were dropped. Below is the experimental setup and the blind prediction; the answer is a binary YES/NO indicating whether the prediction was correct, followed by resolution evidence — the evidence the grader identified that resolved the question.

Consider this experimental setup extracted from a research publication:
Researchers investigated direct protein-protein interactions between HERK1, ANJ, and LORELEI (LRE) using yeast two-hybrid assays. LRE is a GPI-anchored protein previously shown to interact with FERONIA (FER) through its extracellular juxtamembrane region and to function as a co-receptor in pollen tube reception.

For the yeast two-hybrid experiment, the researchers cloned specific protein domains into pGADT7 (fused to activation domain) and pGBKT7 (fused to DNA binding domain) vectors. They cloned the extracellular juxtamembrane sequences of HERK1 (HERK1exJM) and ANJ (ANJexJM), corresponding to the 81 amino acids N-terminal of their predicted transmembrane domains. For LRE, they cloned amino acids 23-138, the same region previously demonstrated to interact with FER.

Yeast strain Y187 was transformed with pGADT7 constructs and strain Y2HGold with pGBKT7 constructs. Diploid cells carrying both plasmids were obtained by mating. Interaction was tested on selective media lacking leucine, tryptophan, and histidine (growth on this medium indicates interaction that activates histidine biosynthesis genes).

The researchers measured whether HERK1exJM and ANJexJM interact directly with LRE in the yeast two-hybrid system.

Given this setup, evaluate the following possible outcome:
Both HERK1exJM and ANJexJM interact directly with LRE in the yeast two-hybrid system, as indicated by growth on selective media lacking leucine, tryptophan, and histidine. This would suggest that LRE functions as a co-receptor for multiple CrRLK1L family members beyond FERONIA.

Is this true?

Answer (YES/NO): YES